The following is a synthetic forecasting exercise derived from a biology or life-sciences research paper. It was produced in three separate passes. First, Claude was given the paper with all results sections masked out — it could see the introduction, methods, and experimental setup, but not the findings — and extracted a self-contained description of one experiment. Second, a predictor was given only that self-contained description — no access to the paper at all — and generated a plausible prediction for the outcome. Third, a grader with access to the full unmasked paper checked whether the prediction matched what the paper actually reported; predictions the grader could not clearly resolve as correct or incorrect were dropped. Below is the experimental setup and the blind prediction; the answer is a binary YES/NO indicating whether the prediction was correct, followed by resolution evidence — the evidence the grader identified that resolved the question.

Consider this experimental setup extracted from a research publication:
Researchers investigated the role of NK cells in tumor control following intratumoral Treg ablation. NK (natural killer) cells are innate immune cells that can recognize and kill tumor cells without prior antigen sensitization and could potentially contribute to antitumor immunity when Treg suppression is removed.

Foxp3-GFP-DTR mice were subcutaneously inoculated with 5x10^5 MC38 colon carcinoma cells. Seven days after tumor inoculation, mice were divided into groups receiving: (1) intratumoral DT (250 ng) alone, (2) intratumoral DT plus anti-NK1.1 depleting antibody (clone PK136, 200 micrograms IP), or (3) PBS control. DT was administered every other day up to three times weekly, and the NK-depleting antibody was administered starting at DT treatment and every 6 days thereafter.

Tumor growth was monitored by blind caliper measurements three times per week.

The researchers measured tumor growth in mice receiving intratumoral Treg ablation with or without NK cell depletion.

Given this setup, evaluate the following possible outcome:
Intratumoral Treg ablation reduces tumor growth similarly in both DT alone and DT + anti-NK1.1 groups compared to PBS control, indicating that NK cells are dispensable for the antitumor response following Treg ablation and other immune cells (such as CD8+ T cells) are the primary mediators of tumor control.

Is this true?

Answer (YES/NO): NO